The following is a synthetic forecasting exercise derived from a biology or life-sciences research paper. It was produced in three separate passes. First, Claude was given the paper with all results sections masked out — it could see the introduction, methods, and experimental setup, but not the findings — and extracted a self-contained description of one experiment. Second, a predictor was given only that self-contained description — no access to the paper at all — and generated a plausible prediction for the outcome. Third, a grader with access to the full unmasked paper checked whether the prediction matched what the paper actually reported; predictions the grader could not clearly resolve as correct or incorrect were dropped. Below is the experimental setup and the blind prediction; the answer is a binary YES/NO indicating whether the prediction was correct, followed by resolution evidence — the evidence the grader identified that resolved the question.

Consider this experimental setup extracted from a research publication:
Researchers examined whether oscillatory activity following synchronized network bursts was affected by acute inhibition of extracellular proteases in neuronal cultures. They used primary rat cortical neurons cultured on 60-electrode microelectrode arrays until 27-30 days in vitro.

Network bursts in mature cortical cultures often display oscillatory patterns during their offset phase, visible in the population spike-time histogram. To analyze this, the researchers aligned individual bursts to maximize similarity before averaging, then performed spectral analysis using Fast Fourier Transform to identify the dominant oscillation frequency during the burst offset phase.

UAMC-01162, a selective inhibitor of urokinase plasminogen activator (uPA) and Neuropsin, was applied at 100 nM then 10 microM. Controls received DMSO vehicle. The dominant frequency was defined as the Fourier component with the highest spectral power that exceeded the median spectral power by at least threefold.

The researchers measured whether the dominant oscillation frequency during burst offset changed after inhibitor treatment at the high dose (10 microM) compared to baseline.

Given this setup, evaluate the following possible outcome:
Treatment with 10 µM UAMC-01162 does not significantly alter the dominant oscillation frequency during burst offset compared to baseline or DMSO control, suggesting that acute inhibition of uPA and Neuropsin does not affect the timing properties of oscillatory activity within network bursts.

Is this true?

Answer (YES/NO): NO